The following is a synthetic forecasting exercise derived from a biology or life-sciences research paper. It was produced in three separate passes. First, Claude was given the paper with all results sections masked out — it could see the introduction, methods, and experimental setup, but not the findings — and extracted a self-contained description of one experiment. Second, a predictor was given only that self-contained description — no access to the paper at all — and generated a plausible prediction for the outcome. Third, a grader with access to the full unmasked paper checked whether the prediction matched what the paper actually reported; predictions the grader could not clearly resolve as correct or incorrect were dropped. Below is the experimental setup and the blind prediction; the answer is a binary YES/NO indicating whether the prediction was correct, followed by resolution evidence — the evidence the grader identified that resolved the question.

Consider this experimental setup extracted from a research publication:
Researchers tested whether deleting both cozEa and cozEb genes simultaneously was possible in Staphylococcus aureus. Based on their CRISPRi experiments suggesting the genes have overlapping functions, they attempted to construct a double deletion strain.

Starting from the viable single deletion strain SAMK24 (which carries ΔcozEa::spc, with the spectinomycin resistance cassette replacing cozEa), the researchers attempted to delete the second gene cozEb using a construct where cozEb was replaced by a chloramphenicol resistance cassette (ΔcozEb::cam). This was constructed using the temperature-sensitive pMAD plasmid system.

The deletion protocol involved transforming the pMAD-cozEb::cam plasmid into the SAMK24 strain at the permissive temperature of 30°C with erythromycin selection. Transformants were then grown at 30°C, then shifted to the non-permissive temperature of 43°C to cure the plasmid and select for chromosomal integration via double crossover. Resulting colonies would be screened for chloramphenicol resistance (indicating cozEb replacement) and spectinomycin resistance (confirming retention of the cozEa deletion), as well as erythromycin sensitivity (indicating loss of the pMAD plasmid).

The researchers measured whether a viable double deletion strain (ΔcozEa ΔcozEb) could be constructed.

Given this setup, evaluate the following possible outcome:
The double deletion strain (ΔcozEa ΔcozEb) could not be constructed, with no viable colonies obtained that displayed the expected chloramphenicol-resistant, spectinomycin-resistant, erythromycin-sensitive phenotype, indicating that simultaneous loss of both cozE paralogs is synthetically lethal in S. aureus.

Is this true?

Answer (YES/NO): YES